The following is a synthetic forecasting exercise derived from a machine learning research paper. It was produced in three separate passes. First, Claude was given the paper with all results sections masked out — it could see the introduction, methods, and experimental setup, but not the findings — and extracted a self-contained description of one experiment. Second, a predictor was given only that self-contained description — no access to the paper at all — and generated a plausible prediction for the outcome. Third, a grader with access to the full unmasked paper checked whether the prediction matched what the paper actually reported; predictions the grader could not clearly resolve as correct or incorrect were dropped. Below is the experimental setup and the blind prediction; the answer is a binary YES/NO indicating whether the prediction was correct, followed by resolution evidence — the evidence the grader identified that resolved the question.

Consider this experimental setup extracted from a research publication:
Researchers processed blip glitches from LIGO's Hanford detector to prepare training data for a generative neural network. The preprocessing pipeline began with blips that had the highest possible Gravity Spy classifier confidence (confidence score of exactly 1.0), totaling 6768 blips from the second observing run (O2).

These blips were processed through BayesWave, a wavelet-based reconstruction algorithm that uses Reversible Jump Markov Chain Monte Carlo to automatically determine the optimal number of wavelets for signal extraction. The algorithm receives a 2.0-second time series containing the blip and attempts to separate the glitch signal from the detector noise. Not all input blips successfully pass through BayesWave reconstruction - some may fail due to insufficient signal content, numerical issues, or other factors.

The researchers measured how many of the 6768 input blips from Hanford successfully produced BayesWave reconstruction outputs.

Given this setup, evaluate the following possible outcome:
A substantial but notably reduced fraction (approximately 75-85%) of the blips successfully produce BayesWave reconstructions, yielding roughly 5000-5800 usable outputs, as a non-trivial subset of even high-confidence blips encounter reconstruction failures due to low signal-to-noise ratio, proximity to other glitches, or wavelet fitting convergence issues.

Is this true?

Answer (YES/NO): YES